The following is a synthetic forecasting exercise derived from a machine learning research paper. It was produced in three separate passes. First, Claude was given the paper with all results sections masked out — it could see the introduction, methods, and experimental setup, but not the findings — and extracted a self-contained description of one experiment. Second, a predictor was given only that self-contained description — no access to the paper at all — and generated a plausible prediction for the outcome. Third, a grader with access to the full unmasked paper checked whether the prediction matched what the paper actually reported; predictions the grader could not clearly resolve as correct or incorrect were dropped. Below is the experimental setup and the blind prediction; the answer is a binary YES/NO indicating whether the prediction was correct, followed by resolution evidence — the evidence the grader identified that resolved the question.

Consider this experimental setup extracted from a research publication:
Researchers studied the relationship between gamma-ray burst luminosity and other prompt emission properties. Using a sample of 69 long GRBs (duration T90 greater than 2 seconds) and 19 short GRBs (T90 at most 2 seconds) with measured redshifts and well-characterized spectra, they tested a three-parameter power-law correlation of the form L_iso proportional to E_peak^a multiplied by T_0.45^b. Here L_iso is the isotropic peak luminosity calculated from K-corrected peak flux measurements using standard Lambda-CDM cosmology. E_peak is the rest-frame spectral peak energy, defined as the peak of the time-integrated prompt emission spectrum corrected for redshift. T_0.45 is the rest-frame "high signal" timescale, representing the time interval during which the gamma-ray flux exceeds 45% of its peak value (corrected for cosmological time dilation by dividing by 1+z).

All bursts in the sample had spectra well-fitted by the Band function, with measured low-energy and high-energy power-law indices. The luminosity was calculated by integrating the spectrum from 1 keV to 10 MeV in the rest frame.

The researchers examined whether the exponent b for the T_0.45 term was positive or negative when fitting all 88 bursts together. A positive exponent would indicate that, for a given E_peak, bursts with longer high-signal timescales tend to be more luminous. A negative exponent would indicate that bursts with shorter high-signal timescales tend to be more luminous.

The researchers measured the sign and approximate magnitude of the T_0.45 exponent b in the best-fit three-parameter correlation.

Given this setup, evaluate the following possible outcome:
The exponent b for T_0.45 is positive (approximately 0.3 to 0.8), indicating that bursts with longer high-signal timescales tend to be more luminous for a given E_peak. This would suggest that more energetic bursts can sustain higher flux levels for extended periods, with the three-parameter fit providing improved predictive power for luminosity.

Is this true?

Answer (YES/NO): YES